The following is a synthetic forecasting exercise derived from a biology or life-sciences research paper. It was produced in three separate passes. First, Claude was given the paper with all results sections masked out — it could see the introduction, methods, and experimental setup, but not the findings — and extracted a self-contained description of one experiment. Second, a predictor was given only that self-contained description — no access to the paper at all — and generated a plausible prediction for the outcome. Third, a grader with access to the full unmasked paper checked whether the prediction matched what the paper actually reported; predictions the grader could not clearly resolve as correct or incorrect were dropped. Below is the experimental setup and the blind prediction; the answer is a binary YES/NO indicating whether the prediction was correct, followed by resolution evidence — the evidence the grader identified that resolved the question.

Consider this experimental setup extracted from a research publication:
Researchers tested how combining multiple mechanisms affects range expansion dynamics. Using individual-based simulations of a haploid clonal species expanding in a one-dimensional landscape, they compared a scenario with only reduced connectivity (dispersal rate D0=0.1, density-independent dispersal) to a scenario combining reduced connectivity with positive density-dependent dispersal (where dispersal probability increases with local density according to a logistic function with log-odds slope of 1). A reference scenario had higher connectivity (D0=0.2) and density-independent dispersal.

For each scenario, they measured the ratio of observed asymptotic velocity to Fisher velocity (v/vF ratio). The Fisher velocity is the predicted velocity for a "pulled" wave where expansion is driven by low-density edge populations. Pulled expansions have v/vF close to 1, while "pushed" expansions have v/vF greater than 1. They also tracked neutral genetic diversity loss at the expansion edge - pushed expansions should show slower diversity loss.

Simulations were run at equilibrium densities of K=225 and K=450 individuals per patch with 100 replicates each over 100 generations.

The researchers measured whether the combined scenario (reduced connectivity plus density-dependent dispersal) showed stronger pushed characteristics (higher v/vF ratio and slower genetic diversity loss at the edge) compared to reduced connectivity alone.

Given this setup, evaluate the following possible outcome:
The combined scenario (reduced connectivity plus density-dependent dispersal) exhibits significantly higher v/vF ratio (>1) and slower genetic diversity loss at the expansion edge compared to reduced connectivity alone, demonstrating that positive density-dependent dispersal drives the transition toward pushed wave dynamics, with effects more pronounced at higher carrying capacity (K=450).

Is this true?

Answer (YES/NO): NO